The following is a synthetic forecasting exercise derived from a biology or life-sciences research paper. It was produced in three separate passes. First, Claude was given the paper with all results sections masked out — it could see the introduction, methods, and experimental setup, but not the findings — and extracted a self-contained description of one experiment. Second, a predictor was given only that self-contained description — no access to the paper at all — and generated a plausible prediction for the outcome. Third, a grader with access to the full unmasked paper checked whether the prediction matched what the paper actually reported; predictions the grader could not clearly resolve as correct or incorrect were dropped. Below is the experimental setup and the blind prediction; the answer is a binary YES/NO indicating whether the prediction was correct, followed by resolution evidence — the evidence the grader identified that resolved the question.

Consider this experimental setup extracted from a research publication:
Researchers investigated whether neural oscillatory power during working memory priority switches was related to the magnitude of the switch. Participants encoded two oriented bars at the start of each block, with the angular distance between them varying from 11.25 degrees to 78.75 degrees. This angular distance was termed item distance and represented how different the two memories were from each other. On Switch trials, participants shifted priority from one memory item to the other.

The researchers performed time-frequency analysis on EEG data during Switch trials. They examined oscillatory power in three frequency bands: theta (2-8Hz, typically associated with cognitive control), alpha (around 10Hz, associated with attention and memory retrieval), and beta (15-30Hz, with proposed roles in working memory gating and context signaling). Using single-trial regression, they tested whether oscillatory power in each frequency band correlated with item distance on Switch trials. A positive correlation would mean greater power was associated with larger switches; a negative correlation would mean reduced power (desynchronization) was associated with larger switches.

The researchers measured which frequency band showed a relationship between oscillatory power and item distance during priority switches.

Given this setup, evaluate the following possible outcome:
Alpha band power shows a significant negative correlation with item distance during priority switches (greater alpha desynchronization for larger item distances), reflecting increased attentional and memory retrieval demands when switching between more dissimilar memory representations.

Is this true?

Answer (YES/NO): NO